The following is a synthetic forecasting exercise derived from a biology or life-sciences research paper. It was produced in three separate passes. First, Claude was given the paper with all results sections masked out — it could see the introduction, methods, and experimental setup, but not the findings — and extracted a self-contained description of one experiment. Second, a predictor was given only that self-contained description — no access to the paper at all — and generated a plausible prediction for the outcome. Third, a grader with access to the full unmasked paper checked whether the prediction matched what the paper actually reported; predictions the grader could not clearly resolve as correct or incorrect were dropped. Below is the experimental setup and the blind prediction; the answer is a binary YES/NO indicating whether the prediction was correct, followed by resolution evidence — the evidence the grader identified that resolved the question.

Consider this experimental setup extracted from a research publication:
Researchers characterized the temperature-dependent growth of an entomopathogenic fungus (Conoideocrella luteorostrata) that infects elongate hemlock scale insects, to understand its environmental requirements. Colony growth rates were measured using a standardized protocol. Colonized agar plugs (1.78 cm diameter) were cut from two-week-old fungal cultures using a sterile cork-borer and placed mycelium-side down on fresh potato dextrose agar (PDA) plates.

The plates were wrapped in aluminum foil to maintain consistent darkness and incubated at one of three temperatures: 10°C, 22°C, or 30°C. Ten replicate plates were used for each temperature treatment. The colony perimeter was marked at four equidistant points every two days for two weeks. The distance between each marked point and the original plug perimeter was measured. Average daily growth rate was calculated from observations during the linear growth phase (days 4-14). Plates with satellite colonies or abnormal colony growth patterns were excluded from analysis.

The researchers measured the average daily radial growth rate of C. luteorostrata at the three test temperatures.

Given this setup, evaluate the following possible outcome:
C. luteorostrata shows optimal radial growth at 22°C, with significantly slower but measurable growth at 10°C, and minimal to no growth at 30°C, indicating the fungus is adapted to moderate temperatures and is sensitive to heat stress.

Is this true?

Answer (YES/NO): NO